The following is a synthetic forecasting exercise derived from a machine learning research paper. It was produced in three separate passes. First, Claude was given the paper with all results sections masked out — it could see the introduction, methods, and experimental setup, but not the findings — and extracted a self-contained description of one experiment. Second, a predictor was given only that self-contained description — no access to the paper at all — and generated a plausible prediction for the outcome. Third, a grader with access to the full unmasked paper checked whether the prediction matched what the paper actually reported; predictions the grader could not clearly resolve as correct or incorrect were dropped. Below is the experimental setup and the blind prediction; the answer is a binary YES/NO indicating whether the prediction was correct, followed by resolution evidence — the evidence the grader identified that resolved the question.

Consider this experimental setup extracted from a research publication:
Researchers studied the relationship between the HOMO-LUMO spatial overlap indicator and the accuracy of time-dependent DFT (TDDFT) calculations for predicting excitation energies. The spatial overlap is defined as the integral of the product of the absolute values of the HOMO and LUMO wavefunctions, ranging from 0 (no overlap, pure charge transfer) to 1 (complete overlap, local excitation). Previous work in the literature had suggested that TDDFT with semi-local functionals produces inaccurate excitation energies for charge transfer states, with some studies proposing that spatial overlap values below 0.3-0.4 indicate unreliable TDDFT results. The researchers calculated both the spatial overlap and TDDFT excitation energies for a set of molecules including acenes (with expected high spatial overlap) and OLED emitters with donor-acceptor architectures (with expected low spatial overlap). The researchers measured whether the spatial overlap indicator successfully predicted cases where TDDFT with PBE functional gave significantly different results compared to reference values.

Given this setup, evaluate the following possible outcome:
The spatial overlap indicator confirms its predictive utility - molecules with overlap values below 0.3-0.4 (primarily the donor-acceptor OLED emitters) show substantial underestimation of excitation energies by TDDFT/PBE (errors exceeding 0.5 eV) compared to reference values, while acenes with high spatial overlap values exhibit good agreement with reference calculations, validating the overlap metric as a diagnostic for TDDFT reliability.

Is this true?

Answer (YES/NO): NO